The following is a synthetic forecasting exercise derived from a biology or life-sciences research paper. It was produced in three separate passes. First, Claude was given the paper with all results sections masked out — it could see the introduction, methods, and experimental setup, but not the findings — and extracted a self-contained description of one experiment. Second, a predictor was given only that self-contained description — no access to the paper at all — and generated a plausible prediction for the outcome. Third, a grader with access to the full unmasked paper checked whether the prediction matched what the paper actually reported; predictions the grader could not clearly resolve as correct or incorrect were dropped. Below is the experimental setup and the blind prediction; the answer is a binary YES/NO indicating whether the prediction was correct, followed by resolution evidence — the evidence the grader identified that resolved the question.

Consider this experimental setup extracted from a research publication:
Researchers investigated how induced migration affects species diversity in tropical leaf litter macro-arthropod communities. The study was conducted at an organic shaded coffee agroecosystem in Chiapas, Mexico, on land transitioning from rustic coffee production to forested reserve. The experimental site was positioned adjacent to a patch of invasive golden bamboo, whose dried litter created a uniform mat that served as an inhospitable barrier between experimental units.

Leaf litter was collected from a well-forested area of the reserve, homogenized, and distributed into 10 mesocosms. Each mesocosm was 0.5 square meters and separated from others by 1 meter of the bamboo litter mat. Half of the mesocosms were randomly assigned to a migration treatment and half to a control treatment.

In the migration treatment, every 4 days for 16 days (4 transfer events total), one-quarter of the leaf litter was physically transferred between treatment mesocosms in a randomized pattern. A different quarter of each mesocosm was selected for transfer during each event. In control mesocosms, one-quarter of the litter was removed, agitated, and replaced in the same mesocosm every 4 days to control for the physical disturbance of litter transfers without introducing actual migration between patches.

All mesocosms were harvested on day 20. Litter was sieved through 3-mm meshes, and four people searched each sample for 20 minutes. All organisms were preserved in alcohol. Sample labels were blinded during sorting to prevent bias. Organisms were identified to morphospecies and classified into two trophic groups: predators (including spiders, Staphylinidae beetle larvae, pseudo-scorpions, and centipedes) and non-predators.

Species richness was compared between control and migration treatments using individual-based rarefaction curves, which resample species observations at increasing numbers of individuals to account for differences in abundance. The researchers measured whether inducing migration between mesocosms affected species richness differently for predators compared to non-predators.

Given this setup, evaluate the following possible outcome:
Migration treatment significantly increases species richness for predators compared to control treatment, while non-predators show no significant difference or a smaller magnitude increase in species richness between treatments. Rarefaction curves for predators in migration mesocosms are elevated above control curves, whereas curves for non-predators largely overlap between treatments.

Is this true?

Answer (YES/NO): NO